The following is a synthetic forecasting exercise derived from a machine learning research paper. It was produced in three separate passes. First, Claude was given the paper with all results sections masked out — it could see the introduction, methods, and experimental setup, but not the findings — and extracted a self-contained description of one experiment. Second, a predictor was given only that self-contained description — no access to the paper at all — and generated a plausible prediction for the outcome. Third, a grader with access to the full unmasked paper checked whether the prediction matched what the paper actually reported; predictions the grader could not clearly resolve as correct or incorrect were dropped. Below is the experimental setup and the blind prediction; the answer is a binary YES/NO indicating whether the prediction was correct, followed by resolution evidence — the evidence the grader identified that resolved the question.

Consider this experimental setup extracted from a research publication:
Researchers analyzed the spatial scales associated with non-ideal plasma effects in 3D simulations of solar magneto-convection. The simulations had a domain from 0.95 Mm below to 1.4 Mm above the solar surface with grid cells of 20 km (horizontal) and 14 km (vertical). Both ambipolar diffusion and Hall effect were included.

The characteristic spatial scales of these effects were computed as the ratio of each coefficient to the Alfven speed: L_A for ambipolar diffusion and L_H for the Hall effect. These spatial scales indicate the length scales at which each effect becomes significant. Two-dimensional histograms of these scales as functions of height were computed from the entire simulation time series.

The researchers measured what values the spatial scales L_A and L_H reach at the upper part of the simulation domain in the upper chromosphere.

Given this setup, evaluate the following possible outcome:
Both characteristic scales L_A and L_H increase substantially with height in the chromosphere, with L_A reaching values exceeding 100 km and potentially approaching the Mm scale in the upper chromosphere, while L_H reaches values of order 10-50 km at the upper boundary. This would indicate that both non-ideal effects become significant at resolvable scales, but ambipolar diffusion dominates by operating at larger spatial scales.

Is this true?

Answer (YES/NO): NO